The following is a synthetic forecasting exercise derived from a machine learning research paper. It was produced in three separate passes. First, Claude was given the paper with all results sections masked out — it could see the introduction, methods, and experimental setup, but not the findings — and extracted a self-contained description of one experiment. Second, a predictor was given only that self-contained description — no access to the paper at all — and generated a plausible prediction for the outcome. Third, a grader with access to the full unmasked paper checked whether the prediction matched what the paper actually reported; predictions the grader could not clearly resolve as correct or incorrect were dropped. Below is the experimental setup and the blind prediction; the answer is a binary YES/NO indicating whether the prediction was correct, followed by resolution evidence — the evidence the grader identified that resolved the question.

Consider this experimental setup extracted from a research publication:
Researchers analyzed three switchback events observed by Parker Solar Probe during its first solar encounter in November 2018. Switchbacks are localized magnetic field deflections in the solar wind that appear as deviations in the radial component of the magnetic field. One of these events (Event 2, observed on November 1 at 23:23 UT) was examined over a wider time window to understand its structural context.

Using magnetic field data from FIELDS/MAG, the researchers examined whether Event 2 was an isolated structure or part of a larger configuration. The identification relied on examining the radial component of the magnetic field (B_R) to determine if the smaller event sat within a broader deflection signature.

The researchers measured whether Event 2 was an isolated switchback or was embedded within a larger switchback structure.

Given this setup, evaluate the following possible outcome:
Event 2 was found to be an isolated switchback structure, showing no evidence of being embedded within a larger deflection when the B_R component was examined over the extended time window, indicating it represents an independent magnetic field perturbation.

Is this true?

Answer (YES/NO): NO